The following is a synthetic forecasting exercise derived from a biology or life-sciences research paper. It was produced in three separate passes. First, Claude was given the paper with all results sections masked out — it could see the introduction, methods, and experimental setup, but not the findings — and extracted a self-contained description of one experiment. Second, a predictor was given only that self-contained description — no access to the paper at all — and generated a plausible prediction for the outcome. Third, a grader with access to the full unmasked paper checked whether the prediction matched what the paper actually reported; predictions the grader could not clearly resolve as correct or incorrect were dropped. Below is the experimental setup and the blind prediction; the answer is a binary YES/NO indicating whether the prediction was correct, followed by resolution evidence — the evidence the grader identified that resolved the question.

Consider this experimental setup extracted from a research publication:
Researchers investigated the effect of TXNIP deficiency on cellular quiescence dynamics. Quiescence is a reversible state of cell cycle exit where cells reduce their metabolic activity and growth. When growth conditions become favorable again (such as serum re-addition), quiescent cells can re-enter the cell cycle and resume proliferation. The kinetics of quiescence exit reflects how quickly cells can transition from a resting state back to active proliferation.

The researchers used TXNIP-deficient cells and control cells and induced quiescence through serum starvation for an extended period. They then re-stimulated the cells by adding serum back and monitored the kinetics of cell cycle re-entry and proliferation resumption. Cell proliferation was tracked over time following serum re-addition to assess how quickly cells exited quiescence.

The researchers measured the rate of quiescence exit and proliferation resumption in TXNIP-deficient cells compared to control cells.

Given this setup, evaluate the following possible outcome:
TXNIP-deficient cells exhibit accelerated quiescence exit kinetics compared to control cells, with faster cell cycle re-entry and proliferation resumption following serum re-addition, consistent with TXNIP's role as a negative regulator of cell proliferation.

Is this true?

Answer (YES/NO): YES